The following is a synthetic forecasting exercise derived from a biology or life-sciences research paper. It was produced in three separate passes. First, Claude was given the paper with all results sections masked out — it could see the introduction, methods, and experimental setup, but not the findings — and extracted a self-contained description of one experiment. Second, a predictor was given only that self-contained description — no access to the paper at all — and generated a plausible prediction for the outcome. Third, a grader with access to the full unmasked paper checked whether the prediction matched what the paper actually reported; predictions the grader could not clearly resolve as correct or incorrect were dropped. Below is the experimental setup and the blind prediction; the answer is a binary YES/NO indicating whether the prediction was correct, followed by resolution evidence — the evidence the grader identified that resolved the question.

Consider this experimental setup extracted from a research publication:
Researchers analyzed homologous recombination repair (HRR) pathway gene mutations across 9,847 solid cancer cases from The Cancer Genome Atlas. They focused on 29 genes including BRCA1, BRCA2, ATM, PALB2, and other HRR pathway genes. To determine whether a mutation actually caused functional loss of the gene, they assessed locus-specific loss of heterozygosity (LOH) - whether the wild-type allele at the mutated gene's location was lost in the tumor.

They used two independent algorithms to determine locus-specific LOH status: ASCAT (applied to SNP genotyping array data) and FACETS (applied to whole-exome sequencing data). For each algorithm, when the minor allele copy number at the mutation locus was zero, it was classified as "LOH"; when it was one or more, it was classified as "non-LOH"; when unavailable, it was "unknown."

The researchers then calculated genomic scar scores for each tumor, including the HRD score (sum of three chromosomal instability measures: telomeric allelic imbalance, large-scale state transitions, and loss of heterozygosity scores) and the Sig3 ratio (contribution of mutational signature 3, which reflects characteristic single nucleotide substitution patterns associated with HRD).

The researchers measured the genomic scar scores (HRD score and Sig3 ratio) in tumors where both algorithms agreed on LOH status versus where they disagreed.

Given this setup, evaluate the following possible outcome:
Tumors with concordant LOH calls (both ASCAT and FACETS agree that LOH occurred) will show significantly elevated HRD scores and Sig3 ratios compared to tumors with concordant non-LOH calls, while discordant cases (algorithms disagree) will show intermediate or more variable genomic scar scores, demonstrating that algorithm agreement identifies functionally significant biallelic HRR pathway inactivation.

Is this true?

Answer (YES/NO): NO